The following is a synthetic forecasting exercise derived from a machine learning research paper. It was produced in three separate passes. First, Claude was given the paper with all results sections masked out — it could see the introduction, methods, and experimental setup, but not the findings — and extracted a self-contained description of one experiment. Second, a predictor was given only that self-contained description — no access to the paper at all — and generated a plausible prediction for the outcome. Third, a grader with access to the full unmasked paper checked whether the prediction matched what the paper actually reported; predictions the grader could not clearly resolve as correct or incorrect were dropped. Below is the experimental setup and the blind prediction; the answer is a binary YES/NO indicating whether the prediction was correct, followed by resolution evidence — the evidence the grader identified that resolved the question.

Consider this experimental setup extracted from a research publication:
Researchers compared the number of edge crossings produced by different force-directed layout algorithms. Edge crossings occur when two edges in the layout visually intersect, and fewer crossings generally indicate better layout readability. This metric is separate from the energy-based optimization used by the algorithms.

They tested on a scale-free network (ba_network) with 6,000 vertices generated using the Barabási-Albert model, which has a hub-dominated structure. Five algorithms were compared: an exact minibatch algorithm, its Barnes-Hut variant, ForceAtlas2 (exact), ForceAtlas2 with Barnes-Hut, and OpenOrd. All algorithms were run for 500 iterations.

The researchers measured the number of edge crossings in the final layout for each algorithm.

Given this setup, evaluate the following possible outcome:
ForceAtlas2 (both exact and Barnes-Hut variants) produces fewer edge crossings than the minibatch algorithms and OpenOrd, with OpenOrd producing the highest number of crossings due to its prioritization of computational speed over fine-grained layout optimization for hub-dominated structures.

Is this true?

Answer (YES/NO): NO